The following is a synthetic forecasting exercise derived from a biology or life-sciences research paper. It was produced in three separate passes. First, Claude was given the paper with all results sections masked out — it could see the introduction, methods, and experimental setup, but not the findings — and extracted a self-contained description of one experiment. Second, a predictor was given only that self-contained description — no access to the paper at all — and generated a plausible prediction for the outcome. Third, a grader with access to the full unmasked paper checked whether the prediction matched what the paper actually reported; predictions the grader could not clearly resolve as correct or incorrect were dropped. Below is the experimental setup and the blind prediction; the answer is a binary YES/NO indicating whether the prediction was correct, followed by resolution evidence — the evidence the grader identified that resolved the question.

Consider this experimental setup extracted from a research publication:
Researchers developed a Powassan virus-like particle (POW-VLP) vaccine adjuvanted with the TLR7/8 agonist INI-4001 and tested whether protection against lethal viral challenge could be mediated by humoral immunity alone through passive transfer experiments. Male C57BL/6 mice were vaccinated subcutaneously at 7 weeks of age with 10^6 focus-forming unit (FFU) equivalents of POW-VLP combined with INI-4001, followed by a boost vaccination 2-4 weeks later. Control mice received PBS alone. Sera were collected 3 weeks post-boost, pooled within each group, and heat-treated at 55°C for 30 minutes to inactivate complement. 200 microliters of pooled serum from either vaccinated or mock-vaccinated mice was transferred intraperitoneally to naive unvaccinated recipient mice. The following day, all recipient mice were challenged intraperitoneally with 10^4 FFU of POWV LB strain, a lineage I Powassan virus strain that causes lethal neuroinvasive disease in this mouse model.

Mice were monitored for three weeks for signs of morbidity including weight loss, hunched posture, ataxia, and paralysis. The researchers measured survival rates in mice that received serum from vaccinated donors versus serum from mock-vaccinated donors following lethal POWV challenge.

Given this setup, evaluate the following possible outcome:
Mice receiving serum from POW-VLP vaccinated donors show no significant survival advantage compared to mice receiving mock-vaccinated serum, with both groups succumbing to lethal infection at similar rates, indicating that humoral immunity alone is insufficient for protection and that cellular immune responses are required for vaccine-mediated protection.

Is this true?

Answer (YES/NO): NO